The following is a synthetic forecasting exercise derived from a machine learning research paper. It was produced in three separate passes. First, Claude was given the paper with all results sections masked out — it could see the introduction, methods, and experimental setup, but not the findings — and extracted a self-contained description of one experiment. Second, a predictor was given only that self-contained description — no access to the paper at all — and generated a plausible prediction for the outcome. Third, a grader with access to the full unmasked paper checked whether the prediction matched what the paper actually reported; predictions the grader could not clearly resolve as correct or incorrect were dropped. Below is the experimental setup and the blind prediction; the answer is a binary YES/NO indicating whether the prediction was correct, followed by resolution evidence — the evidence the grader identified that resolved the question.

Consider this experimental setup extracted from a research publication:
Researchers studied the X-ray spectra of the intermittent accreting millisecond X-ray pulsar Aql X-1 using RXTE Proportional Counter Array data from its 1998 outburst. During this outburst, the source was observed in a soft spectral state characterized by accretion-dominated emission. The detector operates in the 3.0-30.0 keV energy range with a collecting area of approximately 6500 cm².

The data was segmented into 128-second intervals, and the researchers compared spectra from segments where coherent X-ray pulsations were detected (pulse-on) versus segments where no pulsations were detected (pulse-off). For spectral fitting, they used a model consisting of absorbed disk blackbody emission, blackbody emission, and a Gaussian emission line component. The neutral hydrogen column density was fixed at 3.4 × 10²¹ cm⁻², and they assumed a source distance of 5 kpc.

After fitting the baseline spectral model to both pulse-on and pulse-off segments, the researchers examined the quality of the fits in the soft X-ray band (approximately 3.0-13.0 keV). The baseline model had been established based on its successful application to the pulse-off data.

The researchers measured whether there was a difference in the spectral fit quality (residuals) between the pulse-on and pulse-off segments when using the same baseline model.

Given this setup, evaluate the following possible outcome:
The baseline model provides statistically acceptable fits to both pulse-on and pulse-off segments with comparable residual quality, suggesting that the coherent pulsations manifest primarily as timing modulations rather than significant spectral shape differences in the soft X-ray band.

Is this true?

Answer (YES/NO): NO